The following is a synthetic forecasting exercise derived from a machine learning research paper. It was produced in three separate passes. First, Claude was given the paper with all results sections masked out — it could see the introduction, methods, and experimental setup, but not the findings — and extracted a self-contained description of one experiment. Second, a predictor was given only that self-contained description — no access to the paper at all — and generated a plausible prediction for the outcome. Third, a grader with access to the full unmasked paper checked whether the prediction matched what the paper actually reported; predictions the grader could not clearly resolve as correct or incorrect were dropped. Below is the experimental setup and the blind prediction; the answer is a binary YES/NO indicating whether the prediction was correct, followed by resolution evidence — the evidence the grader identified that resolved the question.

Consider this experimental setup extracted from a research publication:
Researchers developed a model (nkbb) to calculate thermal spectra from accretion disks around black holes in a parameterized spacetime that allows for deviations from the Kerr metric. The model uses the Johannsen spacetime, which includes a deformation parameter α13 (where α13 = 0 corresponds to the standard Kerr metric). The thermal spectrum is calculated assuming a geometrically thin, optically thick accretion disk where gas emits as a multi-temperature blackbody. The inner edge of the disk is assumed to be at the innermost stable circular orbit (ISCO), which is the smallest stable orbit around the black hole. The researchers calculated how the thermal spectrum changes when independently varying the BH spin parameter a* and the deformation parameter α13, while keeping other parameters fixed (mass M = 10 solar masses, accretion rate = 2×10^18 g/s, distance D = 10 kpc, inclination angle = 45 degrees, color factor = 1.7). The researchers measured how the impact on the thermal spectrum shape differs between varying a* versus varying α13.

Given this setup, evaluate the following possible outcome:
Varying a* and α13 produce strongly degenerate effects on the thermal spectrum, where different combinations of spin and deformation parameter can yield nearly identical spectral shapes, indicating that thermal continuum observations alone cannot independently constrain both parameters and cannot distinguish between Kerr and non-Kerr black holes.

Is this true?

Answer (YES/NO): YES